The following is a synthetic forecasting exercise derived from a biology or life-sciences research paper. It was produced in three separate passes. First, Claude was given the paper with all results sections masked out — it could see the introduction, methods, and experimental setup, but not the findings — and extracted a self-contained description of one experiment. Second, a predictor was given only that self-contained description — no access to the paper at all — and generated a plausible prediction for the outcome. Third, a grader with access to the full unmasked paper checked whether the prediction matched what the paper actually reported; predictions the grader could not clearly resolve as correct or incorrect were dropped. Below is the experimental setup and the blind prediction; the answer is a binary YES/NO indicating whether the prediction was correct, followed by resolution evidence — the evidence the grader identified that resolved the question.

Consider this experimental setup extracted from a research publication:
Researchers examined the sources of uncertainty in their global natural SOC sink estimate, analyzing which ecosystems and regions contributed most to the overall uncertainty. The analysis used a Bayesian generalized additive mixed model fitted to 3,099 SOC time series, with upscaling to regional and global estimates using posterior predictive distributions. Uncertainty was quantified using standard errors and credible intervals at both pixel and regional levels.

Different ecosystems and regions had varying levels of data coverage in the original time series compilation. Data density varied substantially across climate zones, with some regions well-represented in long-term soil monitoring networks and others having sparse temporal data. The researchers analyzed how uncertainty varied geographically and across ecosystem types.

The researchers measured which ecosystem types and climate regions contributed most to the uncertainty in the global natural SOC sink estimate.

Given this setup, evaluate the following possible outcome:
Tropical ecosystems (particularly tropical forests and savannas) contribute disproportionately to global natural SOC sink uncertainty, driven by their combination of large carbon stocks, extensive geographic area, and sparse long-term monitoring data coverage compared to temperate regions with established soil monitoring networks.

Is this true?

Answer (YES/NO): NO